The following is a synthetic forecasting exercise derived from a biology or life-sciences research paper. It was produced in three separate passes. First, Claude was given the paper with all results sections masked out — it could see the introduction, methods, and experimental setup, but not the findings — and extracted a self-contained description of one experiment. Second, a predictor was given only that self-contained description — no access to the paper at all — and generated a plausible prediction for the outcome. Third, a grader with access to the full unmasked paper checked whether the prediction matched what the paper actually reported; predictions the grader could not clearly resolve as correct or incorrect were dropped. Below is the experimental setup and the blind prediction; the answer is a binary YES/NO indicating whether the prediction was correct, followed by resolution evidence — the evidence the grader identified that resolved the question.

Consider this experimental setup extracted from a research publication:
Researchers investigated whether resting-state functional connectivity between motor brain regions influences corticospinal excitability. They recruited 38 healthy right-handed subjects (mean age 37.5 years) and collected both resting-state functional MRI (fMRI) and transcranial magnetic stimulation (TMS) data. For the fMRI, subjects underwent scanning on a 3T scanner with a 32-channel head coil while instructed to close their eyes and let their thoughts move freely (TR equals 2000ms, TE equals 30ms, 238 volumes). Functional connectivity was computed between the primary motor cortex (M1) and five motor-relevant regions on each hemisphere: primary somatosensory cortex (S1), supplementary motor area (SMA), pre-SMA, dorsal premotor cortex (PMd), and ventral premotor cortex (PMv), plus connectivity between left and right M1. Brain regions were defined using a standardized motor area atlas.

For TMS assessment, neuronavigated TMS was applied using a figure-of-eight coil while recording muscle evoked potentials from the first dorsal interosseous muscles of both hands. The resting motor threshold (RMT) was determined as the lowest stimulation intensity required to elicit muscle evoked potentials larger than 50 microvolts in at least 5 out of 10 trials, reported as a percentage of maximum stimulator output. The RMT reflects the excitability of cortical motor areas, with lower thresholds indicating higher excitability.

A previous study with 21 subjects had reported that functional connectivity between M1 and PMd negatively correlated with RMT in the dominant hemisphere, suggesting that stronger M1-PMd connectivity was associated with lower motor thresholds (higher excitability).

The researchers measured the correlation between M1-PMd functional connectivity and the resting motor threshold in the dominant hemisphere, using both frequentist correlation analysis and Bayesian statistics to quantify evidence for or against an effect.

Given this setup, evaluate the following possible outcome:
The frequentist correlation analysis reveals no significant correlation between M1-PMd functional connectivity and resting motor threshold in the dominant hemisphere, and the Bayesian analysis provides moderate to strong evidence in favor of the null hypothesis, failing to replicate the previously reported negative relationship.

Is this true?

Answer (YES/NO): YES